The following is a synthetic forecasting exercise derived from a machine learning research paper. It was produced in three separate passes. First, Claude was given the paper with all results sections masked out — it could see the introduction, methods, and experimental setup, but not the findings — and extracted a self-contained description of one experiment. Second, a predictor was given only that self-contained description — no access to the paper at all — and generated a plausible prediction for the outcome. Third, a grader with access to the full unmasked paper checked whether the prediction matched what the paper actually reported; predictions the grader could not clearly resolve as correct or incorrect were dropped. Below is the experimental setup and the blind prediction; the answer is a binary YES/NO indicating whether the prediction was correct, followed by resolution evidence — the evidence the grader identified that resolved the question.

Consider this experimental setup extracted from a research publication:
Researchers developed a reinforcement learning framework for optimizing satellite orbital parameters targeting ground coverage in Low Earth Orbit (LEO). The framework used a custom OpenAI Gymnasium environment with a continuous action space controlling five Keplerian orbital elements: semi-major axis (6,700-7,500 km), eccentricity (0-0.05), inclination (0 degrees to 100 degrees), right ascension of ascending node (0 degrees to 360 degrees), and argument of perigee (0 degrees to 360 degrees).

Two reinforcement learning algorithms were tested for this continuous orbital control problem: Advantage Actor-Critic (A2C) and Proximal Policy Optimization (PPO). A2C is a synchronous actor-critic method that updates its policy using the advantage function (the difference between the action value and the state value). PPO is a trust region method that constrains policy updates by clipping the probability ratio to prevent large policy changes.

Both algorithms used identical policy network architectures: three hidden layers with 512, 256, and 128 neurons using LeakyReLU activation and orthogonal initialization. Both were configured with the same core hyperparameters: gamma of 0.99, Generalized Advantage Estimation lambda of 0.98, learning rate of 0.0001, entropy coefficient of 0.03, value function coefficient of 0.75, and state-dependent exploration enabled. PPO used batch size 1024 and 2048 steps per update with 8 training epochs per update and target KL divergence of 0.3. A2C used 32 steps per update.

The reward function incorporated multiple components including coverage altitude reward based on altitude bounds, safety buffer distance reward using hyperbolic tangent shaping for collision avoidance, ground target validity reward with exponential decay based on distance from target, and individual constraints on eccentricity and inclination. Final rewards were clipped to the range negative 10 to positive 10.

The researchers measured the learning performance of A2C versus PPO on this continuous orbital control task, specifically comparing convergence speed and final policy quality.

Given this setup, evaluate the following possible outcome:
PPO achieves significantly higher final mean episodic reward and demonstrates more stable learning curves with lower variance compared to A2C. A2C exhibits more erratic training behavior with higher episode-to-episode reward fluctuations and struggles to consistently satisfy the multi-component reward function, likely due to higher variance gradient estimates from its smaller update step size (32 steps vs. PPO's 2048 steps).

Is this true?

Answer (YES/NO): NO